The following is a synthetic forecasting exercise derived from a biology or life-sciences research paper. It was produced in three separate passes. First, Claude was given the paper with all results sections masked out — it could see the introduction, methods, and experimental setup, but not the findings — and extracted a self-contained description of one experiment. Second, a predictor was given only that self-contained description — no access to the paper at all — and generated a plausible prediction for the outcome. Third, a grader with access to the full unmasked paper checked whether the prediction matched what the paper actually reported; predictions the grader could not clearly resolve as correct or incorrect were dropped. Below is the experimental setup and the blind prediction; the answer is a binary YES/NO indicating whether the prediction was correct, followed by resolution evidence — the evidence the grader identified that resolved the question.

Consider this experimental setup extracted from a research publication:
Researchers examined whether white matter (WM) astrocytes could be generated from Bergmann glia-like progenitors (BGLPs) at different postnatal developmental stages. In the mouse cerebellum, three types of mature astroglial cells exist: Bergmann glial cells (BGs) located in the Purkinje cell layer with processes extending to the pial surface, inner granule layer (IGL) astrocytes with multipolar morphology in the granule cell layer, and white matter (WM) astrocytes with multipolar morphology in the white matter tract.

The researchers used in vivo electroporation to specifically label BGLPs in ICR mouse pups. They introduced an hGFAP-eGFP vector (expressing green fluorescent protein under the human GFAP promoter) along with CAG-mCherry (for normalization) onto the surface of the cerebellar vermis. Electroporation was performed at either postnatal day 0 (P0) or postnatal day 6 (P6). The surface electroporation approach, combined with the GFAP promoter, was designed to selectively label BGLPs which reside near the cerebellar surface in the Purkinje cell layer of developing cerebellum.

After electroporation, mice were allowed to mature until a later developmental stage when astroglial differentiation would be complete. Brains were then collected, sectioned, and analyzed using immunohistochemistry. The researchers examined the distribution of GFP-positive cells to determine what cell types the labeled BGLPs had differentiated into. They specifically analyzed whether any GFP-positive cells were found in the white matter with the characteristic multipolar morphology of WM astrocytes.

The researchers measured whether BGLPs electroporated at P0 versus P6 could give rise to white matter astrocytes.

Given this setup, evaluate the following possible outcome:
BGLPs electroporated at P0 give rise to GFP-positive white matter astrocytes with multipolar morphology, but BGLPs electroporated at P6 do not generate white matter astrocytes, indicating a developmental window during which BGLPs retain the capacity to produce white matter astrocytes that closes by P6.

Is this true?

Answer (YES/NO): YES